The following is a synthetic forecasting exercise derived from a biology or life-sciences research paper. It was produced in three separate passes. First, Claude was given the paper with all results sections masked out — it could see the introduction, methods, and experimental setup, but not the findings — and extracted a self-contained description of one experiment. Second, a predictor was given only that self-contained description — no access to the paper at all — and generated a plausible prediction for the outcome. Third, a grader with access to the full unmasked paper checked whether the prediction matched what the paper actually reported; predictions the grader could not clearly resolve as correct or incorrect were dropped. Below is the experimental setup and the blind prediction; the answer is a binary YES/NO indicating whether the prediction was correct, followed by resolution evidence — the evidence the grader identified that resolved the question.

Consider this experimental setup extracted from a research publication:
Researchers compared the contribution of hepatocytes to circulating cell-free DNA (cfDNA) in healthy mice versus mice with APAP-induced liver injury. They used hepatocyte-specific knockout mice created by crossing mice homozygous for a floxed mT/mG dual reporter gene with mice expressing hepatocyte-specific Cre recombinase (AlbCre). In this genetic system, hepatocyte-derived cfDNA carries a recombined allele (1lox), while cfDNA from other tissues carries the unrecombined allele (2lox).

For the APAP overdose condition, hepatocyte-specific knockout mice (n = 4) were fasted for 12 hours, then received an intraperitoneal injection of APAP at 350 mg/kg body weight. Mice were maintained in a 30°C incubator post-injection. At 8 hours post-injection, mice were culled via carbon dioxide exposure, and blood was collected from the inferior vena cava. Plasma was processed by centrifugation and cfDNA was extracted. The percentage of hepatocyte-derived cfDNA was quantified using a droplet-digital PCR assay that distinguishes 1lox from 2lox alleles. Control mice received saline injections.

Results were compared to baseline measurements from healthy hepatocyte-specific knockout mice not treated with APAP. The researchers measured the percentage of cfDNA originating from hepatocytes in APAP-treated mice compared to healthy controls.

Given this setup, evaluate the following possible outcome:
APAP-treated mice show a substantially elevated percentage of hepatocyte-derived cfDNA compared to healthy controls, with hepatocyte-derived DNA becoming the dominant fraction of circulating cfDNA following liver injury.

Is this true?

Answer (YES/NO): YES